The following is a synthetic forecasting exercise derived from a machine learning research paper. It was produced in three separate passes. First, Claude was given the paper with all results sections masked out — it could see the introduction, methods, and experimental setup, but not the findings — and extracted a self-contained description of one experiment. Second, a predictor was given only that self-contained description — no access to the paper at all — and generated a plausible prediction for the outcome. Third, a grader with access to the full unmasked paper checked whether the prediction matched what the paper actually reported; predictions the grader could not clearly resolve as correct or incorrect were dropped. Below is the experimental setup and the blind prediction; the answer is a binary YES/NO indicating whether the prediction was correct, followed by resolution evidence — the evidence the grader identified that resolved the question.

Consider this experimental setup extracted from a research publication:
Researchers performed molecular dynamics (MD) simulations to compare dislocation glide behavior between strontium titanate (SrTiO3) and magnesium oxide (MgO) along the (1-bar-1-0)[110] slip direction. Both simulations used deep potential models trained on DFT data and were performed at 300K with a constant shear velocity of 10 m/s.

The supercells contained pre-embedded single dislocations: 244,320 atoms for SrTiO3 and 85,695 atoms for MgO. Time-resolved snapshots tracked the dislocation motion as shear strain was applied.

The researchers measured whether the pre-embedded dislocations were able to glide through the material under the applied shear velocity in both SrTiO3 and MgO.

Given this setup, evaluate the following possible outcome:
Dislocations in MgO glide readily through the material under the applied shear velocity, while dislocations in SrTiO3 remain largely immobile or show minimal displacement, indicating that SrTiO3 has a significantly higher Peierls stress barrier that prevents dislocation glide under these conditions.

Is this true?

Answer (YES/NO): NO